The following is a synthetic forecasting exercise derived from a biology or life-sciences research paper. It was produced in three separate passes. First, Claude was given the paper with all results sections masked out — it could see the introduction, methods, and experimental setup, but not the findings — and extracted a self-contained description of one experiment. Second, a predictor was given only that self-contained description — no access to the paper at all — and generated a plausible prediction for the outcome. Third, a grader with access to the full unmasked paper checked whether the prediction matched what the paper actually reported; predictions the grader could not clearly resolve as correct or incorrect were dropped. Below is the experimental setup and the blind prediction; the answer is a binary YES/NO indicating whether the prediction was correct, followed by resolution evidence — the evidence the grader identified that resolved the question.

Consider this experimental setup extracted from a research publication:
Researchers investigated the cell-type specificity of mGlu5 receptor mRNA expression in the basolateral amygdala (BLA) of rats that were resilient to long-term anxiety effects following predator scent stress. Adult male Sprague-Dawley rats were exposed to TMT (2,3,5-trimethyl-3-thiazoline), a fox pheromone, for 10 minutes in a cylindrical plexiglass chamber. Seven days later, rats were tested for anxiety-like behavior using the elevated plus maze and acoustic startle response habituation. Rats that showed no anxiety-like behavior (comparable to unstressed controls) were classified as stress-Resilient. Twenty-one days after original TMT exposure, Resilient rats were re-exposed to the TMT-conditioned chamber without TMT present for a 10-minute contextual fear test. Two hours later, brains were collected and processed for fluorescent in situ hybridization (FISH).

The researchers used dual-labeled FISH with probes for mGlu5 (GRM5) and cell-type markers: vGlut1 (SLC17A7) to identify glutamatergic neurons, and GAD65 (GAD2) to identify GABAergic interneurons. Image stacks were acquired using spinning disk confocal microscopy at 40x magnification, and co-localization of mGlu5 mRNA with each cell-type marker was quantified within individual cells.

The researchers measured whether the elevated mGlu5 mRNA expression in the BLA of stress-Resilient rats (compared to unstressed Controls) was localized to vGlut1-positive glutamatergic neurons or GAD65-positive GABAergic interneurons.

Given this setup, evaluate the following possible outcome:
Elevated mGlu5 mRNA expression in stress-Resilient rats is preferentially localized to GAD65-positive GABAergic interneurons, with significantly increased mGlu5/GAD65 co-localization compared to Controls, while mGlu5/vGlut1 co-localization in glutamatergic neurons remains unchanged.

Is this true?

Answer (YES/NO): NO